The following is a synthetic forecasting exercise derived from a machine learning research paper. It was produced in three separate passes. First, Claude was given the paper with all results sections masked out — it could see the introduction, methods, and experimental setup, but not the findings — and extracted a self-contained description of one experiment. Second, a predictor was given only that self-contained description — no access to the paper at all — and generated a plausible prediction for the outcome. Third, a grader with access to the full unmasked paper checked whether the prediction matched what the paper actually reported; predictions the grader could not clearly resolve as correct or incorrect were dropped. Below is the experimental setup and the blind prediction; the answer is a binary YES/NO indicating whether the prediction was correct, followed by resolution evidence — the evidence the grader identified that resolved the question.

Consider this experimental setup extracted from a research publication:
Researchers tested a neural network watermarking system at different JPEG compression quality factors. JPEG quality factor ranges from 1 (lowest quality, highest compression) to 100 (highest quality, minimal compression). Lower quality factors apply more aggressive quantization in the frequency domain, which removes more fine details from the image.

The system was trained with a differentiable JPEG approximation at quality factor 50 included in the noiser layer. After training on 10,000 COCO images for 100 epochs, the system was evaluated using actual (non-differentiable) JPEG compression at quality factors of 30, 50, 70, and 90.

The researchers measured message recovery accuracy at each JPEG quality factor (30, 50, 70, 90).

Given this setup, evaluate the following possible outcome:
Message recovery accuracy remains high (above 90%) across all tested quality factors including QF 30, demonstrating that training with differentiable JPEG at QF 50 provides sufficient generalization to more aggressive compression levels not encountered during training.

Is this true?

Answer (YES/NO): NO